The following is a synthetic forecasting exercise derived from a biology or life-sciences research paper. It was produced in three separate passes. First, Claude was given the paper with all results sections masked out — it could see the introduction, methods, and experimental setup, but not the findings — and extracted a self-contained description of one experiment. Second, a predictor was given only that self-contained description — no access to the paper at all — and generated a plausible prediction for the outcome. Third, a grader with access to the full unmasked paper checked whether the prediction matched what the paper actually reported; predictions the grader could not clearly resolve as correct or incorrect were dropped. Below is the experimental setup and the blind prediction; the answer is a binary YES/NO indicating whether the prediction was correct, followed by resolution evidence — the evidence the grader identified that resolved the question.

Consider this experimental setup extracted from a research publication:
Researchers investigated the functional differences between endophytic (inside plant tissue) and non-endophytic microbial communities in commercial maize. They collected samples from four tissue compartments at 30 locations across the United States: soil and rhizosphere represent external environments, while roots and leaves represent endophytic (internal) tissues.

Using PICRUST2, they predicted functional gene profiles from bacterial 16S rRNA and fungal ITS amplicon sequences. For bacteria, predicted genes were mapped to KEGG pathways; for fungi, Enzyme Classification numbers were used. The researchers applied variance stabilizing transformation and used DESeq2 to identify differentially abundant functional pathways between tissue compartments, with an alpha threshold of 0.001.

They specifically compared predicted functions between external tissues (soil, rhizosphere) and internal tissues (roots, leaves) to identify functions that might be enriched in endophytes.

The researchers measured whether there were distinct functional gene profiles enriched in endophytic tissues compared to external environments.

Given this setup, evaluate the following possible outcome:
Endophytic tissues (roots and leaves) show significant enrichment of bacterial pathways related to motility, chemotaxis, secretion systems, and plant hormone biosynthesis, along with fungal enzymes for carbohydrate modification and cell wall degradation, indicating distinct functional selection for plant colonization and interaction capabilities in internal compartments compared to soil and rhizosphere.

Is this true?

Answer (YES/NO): NO